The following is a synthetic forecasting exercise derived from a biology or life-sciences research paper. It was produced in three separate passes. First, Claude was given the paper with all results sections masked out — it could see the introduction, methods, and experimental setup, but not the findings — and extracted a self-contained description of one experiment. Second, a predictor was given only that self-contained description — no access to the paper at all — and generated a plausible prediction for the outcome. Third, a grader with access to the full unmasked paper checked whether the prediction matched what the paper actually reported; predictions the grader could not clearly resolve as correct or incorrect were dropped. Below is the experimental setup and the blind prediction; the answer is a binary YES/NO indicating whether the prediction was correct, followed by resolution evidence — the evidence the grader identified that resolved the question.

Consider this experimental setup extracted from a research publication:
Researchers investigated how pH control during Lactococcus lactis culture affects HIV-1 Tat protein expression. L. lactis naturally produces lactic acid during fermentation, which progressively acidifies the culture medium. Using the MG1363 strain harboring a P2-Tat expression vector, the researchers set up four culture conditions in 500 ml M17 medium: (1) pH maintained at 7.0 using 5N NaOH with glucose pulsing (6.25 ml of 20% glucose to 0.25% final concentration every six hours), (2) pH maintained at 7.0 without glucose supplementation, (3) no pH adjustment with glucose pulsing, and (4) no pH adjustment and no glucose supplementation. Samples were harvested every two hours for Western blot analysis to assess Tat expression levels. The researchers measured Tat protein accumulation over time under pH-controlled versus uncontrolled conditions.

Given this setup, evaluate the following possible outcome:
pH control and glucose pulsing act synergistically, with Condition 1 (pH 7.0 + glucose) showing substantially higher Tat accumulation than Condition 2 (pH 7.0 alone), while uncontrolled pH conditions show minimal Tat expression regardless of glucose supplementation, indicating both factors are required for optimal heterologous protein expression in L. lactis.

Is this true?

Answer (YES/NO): NO